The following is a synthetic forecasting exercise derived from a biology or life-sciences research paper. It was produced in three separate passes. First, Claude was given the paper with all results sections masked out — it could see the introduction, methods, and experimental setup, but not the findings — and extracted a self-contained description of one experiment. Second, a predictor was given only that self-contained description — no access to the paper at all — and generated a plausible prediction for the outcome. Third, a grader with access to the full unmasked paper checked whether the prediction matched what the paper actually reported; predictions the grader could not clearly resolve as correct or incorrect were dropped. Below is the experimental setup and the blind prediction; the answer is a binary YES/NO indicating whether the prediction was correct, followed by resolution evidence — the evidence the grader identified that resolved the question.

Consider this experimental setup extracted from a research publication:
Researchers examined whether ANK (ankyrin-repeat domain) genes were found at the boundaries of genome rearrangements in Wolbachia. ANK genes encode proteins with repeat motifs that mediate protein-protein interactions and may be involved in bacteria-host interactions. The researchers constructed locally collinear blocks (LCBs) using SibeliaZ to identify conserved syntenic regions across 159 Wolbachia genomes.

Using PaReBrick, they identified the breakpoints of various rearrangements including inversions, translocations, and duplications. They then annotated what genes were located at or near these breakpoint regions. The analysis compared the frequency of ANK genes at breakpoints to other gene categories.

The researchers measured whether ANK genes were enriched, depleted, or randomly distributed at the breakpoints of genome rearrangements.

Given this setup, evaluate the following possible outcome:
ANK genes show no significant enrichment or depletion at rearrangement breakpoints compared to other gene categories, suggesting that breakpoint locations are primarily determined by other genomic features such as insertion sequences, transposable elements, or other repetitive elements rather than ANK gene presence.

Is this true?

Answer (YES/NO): NO